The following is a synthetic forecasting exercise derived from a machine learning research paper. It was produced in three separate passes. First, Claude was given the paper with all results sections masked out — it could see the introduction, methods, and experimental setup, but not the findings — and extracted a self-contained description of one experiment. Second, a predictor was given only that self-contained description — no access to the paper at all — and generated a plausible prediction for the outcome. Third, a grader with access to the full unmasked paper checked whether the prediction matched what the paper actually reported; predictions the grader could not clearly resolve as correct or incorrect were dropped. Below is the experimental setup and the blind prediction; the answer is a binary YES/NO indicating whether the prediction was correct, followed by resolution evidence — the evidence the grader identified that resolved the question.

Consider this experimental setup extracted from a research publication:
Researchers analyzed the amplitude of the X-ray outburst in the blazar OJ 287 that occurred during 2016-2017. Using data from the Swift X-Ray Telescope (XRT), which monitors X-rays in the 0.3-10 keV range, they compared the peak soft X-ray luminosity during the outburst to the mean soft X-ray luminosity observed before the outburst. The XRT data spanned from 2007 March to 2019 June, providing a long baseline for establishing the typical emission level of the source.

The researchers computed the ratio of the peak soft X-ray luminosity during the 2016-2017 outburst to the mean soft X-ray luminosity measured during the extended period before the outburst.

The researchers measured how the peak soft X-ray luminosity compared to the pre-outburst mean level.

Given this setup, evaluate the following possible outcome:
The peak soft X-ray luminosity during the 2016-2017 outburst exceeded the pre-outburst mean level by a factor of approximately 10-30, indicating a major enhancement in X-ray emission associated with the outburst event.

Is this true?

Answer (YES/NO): YES